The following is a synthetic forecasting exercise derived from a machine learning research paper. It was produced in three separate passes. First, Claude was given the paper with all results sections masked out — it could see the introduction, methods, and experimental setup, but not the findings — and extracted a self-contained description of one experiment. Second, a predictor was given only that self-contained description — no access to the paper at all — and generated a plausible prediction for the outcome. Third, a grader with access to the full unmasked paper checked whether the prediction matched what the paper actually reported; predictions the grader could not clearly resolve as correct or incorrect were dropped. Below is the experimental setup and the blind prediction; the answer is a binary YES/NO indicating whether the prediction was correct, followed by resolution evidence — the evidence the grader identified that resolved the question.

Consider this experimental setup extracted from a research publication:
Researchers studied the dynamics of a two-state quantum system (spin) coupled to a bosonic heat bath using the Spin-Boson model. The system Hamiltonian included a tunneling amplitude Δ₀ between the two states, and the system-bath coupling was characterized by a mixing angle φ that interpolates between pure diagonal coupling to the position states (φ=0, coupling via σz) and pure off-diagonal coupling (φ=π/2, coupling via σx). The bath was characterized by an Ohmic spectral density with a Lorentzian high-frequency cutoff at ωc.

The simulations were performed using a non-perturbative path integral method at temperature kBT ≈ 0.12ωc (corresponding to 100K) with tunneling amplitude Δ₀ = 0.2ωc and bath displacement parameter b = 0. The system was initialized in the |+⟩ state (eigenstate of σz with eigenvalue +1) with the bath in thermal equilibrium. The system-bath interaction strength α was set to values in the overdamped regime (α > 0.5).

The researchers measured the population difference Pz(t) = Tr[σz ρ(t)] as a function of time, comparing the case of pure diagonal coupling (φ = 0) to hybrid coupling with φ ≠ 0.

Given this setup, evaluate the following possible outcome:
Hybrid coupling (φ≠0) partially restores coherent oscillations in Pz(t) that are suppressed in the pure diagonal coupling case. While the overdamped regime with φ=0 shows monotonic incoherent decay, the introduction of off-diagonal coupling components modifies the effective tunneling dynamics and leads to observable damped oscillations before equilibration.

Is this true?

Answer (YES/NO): NO